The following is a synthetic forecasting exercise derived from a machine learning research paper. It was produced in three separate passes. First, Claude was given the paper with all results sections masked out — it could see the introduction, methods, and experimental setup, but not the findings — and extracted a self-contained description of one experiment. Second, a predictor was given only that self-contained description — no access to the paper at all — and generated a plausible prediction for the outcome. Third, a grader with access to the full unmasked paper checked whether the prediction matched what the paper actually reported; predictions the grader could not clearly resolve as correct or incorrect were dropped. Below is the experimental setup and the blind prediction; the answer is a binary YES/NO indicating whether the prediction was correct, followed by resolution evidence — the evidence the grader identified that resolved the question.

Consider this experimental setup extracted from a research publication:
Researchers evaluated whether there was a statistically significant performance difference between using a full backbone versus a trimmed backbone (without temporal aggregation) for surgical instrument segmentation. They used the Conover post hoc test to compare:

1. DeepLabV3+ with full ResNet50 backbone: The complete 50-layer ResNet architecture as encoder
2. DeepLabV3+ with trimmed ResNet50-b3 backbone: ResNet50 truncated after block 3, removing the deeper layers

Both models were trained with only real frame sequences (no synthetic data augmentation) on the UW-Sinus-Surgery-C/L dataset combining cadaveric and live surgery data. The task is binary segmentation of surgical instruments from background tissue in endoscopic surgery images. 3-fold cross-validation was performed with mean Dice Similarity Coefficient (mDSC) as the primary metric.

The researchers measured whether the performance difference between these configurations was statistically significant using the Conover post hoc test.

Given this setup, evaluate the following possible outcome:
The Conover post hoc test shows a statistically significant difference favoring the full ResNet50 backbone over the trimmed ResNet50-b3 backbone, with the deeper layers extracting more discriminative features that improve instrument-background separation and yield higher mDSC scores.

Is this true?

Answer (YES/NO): NO